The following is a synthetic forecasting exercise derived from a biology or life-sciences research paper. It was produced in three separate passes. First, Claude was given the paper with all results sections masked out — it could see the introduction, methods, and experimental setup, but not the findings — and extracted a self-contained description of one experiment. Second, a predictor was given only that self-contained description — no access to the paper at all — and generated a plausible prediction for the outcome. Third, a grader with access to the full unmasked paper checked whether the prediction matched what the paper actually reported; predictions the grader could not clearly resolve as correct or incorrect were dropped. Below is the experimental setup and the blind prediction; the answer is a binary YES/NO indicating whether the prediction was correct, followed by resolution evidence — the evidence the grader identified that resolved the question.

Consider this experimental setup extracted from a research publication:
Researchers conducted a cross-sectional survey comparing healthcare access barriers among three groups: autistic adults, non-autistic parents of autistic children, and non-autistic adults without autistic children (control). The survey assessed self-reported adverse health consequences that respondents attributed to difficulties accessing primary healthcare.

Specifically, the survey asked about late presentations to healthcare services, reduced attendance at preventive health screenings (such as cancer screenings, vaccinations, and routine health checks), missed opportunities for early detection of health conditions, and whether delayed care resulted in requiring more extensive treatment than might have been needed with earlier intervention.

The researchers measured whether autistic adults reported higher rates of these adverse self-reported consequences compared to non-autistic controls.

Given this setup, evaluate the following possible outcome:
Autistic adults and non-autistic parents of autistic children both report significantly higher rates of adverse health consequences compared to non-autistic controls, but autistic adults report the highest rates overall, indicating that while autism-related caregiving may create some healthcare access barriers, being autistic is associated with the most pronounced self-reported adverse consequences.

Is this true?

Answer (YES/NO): NO